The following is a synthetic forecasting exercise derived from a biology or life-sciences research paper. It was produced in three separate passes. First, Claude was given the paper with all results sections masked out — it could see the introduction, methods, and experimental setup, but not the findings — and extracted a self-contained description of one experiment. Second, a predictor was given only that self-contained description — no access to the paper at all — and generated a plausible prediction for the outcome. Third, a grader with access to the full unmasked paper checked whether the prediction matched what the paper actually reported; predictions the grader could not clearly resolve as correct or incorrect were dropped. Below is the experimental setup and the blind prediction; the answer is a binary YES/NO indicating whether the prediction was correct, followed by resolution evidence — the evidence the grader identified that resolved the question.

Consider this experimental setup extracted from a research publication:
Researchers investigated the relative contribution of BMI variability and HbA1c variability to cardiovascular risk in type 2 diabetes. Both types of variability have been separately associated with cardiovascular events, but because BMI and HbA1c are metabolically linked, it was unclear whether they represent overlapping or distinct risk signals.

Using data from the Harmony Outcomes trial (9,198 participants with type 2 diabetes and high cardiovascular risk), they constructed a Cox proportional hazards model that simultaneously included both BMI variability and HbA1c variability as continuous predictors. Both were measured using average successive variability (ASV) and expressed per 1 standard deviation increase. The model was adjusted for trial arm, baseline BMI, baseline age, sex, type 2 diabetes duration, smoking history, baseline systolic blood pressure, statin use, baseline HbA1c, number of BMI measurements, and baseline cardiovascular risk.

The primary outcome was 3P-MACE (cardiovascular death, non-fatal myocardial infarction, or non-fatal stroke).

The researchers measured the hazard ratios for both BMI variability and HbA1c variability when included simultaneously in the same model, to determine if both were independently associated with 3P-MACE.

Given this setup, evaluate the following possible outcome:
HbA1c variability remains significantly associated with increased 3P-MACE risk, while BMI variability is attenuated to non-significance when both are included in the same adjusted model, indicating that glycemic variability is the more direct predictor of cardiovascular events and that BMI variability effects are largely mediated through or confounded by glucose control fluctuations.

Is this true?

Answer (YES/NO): NO